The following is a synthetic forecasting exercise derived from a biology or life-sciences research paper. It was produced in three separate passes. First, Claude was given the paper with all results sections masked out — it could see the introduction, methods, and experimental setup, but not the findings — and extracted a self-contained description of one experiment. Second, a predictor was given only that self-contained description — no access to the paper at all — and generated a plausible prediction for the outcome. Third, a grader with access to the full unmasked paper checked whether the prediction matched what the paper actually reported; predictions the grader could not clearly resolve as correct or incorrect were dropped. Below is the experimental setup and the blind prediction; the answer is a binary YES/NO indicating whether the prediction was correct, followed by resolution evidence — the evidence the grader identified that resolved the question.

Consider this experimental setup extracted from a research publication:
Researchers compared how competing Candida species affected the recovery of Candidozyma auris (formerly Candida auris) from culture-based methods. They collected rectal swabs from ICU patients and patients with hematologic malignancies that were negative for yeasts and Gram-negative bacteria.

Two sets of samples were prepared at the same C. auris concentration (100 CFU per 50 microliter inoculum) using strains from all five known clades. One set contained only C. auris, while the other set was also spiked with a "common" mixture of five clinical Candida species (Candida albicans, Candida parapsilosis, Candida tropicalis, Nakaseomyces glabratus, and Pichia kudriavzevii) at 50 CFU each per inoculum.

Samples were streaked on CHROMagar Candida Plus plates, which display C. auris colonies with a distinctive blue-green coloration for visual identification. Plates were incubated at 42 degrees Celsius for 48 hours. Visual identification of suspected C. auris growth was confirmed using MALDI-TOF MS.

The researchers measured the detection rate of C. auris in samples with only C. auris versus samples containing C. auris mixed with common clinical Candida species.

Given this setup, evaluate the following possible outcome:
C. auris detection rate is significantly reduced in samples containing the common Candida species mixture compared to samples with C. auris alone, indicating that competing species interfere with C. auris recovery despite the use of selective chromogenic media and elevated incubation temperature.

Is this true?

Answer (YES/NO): YES